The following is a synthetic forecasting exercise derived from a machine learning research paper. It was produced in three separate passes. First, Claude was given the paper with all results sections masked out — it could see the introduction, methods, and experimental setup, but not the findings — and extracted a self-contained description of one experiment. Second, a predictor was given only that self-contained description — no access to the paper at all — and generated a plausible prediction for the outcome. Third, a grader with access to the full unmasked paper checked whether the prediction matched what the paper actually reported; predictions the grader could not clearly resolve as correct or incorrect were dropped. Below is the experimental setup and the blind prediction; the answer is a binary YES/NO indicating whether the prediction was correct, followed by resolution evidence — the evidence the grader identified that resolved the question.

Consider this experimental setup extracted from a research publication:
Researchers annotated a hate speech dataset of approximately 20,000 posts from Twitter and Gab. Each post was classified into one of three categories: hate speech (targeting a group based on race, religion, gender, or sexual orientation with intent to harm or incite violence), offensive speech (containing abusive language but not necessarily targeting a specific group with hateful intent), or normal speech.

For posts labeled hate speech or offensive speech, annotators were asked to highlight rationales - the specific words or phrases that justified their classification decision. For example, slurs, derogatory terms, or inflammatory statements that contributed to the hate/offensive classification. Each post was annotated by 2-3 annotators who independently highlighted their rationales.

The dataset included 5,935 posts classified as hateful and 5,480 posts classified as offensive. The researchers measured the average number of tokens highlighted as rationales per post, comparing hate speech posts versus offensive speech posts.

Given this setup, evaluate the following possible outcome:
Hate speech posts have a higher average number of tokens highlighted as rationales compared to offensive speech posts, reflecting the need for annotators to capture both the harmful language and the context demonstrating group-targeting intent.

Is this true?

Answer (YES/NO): NO